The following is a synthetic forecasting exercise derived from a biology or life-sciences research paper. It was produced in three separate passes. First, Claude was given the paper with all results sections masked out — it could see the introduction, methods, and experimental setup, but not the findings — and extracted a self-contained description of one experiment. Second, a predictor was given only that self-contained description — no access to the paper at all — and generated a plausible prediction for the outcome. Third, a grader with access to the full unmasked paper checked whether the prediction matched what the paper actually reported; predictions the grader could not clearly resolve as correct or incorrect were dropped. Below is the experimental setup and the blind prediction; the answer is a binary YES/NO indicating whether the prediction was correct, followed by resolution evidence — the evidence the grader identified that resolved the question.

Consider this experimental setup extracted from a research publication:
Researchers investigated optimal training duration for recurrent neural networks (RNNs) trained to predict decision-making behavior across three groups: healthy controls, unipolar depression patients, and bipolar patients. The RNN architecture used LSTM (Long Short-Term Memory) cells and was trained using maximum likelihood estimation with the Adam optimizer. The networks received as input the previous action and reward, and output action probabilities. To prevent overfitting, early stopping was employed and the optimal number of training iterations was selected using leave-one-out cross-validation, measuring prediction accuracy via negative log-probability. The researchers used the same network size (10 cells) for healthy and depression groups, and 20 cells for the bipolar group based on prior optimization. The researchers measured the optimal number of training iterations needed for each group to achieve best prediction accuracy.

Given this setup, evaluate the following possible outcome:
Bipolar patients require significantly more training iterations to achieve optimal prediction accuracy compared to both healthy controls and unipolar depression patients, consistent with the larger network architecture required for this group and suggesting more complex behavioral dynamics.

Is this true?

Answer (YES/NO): NO